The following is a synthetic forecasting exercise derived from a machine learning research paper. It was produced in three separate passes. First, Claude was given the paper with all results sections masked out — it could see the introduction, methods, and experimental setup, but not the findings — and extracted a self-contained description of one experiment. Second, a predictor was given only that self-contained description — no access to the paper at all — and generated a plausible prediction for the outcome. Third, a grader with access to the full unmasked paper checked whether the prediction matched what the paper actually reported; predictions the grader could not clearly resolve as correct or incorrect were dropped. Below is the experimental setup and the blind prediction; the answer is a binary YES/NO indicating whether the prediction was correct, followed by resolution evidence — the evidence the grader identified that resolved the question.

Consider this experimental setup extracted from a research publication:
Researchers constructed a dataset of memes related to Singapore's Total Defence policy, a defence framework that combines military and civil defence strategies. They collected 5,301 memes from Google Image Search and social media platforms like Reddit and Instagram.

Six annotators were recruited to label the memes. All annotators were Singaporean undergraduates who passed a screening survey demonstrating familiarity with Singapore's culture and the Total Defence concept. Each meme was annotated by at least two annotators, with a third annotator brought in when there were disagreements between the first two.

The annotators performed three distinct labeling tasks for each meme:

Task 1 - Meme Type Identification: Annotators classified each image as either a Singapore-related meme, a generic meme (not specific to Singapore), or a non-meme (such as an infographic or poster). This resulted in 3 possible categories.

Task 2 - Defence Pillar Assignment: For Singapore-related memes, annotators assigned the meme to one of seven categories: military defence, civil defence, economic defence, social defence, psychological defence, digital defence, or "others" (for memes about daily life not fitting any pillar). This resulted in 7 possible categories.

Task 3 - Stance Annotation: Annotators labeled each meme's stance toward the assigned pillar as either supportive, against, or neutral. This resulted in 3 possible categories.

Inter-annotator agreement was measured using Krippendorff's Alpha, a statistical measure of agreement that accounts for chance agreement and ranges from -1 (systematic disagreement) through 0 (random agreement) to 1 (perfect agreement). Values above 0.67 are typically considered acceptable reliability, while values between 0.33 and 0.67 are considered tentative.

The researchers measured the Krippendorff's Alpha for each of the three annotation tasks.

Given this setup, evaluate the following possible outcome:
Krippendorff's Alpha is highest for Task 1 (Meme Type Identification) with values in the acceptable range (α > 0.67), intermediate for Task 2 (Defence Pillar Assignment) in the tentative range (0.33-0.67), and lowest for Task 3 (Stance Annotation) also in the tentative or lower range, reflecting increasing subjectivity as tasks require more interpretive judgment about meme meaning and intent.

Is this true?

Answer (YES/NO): NO